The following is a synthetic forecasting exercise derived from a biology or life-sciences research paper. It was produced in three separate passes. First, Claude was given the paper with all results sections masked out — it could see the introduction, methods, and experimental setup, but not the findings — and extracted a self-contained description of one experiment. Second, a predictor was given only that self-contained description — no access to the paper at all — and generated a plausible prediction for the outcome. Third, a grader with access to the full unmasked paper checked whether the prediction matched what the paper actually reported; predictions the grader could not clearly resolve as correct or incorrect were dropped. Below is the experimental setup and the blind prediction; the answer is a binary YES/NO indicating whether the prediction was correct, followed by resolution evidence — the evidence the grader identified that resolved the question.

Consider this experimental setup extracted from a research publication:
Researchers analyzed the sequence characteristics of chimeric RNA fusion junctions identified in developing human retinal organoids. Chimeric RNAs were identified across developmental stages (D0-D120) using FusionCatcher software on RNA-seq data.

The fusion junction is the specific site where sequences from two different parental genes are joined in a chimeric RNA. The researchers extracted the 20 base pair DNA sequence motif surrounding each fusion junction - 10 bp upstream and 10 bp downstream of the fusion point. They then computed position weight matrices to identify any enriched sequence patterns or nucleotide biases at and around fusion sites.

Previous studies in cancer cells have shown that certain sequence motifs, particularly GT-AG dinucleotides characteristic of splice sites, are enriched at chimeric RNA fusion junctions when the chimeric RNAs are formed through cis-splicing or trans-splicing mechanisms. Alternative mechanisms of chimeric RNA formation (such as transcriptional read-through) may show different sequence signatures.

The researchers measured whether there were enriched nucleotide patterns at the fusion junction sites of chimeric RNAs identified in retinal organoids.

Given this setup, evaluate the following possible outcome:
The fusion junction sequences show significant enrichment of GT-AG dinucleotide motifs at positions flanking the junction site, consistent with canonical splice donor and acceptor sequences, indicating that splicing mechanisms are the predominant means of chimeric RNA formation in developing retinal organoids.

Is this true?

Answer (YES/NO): YES